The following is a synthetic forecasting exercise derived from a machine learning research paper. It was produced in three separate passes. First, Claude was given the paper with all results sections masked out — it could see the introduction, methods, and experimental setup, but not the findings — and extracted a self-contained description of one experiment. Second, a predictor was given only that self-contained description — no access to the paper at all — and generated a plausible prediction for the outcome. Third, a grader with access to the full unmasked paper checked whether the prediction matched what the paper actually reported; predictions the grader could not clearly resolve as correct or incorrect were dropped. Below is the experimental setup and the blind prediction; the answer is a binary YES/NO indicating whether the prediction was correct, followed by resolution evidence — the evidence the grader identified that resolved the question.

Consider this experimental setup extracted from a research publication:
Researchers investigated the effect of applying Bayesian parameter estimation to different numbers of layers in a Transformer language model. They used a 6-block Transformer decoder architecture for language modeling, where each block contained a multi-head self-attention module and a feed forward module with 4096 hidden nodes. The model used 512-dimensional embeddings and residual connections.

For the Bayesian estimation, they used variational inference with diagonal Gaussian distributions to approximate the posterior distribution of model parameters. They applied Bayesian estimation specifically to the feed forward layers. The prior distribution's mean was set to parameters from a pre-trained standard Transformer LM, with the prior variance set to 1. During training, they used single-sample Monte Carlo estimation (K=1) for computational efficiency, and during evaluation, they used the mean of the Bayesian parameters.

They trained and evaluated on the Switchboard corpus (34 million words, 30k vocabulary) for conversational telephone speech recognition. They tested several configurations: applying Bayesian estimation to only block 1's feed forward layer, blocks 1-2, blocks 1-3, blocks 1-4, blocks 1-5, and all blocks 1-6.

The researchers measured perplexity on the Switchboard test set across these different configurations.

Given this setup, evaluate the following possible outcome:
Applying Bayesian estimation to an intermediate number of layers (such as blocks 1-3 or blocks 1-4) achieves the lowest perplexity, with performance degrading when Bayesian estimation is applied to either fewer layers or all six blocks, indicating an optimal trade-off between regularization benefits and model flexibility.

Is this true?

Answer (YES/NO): NO